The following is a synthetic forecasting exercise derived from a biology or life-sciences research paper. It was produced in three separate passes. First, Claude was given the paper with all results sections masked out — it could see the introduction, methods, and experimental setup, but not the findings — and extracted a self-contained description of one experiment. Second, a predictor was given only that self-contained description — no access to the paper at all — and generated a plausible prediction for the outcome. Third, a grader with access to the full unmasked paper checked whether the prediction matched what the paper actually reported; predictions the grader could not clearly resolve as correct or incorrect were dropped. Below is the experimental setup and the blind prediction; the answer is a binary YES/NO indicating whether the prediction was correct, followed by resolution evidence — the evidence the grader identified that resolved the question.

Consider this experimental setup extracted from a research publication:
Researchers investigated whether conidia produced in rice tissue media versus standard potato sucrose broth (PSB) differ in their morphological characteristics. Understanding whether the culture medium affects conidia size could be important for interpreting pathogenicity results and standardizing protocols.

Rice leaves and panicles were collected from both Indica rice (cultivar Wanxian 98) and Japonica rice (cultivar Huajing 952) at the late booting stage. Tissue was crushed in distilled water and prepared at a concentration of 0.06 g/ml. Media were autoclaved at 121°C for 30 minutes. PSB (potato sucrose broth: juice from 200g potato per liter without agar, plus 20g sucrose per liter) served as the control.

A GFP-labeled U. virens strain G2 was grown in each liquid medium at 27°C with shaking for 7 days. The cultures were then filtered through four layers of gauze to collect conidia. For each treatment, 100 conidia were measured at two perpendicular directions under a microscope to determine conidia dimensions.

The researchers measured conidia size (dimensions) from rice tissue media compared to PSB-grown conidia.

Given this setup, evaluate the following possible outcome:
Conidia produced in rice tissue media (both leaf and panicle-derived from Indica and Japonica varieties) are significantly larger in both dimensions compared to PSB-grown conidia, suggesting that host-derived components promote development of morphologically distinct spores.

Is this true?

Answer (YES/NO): NO